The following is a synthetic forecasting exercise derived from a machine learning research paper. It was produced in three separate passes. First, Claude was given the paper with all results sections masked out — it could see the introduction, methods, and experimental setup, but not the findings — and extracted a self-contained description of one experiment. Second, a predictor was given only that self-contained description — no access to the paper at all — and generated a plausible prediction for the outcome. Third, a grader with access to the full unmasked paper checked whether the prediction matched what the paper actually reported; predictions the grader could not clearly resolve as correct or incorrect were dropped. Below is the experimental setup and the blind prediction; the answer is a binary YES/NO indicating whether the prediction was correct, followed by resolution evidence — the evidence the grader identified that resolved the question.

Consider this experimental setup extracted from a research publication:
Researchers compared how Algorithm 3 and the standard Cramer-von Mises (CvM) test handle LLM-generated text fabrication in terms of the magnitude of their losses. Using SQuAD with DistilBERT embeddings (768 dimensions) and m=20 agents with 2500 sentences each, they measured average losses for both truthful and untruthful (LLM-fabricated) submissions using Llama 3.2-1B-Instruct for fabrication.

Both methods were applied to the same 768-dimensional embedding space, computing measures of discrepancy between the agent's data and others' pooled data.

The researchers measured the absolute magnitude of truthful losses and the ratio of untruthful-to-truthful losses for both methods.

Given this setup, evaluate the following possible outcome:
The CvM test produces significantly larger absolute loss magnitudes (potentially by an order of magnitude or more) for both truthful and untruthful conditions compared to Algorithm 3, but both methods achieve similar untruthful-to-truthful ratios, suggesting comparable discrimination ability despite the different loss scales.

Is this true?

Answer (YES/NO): YES